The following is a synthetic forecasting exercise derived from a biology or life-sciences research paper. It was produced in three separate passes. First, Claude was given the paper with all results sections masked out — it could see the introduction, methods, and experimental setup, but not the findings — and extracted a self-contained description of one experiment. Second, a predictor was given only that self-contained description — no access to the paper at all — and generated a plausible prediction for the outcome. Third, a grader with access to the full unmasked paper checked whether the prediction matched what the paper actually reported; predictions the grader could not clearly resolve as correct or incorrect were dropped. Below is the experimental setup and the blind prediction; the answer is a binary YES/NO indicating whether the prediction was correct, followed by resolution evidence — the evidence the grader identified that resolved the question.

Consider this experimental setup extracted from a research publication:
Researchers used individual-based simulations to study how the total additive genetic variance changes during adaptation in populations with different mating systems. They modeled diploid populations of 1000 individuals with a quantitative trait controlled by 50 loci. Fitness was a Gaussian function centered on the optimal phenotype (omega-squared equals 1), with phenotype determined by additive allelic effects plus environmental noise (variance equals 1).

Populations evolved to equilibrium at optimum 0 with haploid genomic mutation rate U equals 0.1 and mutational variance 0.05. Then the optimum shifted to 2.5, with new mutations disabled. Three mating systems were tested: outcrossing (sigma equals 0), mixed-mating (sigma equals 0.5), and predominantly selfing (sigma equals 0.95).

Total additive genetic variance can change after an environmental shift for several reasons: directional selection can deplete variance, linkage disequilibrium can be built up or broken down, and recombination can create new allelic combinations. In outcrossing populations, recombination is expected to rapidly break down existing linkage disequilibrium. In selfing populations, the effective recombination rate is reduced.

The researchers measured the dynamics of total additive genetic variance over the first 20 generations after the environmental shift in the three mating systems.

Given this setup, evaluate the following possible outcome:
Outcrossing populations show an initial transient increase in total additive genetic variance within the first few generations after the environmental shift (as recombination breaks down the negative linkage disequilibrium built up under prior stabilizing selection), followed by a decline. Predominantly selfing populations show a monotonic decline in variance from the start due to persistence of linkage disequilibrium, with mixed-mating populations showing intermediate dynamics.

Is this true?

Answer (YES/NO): NO